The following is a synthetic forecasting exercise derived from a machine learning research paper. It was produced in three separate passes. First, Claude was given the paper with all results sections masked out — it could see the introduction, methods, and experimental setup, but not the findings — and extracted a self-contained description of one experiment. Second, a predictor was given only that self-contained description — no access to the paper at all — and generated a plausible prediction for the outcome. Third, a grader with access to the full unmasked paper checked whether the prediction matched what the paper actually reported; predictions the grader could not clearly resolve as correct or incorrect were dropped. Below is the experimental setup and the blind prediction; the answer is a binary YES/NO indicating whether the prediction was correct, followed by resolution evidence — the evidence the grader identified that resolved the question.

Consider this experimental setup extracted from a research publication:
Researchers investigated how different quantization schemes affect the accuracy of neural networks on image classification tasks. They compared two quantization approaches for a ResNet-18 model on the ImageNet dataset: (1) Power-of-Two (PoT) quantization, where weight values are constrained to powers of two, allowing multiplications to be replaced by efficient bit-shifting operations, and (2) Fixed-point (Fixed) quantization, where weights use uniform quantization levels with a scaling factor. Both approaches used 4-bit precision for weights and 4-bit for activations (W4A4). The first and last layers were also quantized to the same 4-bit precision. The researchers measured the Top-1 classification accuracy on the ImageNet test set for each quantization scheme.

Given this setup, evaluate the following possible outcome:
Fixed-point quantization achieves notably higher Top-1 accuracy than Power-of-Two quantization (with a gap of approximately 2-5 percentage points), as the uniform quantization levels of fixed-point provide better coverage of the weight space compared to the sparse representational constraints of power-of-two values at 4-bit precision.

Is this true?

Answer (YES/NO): NO